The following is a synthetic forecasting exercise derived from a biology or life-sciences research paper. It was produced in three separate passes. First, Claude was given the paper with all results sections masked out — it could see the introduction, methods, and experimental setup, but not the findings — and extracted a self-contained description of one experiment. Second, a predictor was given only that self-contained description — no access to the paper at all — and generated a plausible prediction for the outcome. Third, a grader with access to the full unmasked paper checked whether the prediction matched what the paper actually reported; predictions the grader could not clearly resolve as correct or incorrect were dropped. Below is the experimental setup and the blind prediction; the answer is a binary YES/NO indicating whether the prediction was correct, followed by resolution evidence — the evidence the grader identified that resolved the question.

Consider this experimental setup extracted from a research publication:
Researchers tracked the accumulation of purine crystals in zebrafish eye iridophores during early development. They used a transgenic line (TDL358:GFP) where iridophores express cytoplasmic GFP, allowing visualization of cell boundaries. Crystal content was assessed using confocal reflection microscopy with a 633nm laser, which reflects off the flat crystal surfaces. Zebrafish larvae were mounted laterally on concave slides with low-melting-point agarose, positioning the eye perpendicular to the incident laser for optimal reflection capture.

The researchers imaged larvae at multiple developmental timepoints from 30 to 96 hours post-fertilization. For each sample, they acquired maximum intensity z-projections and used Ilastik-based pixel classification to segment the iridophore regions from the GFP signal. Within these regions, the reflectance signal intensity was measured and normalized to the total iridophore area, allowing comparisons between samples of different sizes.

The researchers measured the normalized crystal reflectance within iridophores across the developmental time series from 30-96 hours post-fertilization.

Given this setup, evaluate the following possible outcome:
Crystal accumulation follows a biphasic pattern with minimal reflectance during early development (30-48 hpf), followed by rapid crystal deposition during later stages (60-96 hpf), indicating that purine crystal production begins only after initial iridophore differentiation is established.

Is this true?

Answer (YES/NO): NO